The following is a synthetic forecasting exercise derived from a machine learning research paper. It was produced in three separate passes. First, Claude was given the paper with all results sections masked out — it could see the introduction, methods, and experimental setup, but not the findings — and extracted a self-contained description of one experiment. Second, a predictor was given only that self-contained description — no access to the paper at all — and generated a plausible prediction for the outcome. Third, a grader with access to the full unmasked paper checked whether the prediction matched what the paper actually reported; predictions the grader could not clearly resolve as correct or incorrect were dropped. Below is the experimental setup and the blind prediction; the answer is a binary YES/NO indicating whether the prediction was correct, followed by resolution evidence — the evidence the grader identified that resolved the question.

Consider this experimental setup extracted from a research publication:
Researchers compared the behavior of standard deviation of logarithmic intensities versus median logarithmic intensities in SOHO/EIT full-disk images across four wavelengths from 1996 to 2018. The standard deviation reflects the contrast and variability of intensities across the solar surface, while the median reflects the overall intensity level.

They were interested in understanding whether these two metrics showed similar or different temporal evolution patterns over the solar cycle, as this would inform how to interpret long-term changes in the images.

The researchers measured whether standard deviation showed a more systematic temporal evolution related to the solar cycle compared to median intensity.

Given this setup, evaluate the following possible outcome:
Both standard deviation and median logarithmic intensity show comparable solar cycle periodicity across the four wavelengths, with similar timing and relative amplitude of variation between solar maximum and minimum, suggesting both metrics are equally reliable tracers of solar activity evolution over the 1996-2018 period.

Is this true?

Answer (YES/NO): NO